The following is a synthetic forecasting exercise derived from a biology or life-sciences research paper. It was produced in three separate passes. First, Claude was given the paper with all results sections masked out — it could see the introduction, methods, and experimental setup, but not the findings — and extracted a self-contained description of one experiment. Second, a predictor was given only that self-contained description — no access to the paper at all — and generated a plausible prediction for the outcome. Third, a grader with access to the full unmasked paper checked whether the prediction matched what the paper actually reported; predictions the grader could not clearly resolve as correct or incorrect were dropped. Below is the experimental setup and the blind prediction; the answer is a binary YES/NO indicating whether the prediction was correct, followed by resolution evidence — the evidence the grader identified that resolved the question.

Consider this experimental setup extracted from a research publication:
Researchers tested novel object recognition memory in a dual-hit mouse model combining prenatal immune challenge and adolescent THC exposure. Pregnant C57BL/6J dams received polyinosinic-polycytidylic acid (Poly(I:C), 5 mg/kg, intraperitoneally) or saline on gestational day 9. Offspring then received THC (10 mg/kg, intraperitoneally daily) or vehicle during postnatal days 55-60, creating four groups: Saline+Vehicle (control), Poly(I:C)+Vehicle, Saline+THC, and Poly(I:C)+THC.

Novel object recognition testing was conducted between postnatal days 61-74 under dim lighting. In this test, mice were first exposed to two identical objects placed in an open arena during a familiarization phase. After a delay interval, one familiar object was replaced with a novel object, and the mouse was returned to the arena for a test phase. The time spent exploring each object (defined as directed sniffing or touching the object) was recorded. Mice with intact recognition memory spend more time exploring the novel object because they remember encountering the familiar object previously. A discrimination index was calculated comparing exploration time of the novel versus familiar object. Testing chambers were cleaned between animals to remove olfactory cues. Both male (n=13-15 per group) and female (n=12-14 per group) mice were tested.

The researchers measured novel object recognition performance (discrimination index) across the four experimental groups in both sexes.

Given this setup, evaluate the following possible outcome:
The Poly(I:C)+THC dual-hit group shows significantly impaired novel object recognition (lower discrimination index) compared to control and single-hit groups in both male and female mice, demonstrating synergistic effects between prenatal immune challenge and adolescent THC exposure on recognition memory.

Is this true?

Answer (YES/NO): NO